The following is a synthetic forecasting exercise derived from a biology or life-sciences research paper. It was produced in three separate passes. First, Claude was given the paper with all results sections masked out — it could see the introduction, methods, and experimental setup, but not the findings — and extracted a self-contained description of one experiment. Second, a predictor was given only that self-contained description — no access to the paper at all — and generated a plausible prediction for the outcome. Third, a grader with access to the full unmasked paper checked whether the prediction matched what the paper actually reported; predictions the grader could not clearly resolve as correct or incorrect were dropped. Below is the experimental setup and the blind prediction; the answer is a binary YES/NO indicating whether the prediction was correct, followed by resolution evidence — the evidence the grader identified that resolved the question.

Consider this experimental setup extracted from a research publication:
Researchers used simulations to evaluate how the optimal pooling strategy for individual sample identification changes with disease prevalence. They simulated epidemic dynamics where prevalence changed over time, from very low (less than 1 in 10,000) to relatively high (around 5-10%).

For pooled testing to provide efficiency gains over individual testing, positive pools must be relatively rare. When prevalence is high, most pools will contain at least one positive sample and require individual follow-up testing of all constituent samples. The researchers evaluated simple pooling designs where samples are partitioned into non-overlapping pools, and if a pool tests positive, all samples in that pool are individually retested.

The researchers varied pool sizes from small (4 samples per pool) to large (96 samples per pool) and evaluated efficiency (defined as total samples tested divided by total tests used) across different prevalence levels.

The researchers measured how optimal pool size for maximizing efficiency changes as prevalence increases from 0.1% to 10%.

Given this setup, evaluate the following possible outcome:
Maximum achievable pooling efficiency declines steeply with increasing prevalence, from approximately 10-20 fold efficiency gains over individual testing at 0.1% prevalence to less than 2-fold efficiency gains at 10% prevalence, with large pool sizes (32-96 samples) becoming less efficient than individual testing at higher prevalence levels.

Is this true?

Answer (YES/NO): NO